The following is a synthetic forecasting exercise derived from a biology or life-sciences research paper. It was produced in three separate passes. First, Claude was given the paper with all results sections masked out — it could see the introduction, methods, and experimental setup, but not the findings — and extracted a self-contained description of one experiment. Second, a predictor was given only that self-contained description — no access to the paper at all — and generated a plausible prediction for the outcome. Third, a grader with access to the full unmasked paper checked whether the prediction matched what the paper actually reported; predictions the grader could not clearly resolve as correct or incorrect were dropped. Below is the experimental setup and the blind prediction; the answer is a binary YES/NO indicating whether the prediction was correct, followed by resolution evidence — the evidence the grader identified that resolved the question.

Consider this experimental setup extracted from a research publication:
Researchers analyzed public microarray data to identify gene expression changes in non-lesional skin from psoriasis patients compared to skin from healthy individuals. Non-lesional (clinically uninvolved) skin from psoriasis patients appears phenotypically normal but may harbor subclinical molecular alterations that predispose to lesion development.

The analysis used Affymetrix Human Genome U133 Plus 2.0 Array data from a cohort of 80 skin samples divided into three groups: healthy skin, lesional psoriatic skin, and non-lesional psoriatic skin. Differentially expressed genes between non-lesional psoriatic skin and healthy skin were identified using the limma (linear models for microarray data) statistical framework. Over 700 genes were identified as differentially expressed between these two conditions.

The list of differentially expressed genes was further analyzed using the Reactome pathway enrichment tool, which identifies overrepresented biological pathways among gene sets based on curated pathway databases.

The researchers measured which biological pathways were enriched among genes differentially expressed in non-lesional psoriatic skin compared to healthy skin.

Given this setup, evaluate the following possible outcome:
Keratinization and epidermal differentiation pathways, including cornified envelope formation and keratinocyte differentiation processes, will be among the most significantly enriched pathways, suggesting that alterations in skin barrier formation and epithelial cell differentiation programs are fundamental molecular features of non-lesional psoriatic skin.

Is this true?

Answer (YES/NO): NO